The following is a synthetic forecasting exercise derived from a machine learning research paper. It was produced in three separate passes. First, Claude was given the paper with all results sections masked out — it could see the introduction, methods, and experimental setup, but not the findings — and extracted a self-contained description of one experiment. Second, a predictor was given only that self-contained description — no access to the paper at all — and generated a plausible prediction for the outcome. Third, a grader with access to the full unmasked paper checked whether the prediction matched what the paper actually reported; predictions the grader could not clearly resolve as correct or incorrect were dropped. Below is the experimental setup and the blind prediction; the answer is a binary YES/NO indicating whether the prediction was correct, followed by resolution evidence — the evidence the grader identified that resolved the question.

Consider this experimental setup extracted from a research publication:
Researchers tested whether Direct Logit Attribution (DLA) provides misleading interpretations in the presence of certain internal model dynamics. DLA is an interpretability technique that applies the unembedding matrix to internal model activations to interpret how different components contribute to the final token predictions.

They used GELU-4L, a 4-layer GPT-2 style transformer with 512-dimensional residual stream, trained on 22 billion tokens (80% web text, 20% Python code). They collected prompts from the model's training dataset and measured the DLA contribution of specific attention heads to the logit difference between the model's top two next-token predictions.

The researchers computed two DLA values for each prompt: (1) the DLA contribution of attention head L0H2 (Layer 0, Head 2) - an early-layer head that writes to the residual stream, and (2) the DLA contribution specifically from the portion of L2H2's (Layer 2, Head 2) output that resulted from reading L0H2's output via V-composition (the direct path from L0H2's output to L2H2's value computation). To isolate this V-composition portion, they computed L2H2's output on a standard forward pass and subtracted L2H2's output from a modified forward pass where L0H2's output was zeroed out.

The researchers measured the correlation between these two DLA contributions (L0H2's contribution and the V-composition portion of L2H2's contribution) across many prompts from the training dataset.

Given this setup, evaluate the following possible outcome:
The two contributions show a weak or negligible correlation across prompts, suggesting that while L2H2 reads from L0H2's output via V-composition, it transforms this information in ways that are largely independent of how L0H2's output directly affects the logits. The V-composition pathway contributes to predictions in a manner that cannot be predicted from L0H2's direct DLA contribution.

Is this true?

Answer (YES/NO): NO